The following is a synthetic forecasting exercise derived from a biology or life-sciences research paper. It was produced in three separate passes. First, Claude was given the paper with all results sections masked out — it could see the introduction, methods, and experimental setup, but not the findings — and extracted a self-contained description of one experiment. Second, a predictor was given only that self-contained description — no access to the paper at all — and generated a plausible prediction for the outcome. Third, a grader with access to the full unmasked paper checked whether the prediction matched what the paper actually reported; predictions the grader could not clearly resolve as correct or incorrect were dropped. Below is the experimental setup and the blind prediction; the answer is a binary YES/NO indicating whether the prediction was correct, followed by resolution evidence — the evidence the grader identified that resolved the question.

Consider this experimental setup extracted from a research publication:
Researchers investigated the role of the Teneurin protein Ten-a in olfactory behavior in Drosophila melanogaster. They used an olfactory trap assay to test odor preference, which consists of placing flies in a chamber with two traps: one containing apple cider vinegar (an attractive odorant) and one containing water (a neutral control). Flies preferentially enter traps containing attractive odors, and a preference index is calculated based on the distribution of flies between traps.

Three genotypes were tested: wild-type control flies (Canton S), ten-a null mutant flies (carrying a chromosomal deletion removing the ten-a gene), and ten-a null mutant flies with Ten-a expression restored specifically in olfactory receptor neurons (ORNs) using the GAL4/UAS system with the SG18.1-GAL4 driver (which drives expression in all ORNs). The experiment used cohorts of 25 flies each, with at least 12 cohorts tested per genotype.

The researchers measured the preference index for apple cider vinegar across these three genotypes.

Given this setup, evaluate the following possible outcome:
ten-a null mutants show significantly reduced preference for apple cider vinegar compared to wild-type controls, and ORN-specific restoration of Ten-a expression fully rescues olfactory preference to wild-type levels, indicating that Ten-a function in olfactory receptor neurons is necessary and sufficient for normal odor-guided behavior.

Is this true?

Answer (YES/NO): NO